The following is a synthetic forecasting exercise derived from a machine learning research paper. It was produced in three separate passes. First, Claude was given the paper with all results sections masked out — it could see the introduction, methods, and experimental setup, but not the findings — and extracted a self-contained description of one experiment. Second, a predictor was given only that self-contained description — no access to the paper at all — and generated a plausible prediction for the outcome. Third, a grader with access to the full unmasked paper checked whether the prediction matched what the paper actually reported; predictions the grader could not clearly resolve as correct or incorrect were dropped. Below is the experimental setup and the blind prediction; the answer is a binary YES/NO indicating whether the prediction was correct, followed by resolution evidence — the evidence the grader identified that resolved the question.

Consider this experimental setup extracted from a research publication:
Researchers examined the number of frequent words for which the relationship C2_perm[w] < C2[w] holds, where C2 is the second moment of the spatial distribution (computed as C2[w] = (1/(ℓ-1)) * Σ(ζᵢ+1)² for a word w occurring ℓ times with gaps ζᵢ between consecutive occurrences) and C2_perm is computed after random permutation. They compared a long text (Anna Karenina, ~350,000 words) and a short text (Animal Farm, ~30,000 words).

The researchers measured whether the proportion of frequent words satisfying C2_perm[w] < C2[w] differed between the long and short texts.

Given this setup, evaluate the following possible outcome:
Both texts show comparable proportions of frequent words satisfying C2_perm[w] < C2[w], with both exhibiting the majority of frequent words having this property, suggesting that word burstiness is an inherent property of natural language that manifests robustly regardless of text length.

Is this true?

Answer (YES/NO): NO